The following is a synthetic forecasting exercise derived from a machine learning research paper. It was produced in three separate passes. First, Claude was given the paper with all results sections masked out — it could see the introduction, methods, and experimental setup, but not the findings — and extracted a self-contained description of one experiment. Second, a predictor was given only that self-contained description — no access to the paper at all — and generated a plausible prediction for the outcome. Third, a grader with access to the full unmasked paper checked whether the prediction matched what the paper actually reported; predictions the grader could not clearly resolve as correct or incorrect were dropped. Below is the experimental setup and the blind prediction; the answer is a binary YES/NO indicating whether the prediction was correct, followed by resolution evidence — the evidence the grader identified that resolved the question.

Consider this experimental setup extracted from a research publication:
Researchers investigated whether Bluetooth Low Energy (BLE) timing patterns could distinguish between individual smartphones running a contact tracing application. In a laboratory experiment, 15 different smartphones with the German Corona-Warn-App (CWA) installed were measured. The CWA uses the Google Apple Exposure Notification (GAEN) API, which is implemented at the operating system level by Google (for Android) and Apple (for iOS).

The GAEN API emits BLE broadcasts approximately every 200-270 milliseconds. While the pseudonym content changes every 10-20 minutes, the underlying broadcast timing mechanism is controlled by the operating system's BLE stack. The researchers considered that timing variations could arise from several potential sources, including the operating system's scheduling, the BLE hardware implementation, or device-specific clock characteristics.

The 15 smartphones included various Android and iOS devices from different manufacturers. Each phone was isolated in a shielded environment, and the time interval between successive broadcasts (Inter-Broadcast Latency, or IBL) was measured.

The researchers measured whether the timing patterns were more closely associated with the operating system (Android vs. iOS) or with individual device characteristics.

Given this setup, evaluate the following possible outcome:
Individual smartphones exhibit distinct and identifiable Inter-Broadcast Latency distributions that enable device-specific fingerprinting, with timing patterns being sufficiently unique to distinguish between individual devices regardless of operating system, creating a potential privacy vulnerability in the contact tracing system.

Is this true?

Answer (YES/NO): NO